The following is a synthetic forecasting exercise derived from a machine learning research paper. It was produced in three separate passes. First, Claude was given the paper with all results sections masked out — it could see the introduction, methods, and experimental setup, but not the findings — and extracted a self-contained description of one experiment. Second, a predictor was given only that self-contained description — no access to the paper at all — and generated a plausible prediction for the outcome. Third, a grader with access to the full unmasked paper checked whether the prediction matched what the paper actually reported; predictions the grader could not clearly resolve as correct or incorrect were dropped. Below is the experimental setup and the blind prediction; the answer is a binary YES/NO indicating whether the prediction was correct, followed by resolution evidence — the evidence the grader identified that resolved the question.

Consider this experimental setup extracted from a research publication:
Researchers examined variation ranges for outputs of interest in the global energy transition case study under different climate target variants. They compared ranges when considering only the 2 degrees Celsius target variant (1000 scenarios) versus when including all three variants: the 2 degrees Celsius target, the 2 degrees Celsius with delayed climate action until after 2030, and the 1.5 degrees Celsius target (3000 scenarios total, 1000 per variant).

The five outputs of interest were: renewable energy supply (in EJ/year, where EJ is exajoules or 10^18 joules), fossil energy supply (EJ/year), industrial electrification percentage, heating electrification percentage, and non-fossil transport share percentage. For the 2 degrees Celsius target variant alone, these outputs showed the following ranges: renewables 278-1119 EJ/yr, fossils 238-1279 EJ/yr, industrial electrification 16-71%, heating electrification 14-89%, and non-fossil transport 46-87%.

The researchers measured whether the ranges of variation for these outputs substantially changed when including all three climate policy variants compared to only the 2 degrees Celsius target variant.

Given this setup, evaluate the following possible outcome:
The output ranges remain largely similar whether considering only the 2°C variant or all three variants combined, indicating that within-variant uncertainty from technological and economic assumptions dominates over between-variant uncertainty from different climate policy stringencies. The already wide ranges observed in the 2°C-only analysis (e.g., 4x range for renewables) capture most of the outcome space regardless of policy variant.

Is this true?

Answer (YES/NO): YES